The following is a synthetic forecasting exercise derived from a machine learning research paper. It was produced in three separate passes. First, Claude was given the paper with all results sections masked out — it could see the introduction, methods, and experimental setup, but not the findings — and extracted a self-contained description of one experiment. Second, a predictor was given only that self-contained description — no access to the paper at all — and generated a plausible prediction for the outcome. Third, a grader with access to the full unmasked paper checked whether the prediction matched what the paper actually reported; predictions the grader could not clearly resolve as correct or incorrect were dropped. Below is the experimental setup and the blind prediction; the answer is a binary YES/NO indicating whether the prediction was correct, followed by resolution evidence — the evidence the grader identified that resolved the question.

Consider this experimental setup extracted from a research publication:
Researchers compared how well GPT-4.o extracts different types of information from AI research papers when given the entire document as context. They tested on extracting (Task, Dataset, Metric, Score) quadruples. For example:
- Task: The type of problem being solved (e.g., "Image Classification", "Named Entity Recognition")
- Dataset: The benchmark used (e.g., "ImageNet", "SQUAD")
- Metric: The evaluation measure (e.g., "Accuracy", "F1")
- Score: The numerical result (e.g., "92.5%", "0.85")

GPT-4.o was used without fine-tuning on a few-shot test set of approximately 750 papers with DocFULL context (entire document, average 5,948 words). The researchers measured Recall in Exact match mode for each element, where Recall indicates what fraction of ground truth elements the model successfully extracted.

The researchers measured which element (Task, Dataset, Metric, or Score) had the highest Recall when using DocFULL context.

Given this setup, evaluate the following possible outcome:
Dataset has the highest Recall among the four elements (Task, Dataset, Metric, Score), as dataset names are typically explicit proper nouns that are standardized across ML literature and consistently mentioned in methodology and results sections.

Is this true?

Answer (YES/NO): NO